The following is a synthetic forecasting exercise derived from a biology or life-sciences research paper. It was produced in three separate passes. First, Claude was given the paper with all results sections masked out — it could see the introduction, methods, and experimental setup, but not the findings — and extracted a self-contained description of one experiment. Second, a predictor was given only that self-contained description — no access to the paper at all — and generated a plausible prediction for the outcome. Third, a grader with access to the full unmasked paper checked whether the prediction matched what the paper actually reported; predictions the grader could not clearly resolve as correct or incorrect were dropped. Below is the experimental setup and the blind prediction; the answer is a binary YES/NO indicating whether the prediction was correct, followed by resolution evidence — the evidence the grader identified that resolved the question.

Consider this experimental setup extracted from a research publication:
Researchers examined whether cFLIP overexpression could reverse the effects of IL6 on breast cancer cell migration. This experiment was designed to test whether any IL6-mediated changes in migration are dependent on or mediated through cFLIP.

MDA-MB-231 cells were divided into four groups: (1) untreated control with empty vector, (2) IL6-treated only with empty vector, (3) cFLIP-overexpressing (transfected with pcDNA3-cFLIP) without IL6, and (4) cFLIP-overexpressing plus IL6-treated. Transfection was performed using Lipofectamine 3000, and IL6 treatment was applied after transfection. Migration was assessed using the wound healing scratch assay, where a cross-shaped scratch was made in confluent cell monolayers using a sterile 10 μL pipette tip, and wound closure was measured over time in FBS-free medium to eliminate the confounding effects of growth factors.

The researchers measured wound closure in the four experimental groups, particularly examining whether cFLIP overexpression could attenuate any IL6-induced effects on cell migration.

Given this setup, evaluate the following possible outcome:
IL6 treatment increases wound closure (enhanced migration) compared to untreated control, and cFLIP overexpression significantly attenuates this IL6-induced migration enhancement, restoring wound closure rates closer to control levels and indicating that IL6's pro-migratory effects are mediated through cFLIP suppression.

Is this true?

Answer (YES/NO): YES